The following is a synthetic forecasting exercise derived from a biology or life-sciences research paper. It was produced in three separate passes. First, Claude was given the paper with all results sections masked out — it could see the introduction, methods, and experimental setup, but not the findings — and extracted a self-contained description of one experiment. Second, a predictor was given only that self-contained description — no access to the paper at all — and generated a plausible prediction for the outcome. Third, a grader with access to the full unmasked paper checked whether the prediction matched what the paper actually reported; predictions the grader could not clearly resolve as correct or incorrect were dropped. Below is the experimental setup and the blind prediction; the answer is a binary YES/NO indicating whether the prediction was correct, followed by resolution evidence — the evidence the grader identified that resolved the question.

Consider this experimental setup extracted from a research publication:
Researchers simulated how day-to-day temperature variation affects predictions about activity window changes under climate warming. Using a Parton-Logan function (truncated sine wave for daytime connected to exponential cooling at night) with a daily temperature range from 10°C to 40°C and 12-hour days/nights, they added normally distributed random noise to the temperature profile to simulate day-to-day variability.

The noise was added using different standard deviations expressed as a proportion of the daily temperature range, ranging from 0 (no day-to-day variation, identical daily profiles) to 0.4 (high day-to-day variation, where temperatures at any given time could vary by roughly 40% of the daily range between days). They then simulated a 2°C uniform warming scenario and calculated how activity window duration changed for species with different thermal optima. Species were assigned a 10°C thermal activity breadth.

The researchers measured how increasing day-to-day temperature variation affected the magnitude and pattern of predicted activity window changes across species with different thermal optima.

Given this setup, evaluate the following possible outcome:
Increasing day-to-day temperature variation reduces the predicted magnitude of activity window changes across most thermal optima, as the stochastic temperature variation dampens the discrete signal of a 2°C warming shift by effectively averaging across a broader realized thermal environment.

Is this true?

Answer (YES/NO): YES